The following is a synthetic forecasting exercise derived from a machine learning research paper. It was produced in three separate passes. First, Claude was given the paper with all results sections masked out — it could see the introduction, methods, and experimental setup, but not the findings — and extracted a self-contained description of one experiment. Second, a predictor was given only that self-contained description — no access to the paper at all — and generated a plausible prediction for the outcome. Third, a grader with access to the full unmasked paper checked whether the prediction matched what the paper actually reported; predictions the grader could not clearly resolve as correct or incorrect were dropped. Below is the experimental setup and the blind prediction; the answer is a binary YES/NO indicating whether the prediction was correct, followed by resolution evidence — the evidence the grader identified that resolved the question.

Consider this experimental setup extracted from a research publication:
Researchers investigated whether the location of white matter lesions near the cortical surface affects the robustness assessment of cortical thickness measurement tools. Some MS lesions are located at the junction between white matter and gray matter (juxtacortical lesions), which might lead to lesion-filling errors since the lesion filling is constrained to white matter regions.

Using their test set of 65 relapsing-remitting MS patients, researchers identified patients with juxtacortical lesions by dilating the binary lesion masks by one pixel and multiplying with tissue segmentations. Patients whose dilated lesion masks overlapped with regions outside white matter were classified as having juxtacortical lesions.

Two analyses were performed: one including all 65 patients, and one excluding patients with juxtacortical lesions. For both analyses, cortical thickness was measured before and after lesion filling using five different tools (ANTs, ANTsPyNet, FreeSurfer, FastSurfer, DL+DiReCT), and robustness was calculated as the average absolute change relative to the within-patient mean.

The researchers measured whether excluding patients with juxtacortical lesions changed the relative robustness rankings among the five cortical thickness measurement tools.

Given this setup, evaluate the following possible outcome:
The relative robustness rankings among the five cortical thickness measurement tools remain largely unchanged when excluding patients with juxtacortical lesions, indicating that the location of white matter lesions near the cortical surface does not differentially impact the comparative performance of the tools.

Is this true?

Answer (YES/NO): YES